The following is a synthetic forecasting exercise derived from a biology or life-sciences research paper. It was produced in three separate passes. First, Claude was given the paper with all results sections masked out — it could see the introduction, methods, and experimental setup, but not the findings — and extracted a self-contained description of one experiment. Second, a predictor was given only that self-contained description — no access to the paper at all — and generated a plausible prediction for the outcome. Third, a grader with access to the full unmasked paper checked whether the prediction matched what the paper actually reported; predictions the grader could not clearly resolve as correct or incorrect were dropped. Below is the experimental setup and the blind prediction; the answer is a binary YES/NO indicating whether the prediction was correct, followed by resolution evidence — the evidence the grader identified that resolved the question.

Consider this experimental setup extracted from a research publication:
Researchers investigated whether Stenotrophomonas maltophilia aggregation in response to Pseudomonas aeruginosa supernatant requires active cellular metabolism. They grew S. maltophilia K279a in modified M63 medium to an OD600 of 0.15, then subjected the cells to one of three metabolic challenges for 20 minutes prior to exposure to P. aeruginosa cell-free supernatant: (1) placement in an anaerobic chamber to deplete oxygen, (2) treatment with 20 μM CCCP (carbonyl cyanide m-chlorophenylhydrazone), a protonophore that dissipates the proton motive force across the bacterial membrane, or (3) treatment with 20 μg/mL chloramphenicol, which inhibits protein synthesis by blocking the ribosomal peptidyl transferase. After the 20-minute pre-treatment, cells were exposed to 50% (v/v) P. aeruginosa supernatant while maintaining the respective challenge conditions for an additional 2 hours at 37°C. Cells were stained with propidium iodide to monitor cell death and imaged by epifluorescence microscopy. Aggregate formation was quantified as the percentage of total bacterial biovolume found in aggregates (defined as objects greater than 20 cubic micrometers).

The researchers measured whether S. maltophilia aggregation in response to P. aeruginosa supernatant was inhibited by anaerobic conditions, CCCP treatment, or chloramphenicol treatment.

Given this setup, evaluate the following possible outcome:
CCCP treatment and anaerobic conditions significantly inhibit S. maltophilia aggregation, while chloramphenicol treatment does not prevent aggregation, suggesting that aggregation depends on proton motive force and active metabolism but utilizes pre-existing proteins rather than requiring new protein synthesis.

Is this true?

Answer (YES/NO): NO